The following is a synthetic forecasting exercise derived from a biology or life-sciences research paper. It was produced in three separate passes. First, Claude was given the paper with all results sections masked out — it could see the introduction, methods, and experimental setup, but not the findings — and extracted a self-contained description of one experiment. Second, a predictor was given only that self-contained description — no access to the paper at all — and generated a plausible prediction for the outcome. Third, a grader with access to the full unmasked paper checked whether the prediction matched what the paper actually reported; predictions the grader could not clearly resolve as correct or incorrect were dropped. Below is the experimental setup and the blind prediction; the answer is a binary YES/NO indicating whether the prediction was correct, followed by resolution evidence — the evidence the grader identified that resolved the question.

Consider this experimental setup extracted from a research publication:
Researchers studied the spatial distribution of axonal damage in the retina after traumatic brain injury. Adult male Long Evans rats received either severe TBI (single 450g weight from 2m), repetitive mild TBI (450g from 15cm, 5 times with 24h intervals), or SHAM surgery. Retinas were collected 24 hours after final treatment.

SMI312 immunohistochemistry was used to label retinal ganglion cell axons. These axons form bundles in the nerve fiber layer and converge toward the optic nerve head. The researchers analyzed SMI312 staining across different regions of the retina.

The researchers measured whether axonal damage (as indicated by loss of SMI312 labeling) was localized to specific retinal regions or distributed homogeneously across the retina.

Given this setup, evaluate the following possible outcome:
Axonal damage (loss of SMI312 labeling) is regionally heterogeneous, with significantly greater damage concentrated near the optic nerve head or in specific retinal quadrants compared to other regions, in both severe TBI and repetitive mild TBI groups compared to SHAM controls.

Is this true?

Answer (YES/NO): NO